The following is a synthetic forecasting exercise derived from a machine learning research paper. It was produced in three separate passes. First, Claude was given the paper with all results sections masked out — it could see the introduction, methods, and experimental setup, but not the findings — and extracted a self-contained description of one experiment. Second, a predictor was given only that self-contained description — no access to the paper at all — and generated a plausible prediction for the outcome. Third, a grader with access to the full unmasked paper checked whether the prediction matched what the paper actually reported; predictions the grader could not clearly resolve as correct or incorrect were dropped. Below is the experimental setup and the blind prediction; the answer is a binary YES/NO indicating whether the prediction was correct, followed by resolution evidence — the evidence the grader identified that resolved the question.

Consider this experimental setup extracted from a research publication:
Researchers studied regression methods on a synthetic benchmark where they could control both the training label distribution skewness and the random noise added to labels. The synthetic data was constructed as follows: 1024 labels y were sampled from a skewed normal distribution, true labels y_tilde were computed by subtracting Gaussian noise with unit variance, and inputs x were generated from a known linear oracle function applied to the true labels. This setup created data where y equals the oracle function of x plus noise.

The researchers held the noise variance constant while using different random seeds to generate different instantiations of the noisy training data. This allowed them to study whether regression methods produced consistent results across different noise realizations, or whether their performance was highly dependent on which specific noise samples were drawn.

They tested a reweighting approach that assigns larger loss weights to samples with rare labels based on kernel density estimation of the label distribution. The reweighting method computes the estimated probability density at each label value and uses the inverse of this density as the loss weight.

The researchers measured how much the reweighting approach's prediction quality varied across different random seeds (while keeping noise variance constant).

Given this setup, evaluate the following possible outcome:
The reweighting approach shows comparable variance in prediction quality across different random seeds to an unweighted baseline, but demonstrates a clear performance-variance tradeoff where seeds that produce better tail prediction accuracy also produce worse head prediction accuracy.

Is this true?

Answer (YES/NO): NO